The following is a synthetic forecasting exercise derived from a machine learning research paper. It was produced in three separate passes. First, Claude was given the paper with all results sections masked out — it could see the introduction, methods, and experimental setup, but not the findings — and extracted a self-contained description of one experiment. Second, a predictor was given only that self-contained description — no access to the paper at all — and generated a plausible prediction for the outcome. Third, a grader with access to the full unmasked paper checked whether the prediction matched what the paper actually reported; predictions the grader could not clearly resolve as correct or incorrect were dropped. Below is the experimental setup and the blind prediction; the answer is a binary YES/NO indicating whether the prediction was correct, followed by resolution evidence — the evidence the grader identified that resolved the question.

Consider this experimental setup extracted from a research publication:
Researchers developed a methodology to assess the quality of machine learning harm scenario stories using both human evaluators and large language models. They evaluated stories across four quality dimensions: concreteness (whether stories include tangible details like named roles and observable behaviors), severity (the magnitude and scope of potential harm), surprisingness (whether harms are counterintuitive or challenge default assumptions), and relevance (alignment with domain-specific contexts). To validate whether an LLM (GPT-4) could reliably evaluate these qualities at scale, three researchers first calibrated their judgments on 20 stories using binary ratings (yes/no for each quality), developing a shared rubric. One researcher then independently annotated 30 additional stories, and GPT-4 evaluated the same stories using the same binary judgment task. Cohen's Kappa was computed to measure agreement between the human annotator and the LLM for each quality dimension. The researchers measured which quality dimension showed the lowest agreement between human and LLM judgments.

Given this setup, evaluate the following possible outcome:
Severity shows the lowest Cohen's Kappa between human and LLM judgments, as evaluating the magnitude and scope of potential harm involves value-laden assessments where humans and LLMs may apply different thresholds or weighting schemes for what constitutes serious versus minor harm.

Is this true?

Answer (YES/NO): YES